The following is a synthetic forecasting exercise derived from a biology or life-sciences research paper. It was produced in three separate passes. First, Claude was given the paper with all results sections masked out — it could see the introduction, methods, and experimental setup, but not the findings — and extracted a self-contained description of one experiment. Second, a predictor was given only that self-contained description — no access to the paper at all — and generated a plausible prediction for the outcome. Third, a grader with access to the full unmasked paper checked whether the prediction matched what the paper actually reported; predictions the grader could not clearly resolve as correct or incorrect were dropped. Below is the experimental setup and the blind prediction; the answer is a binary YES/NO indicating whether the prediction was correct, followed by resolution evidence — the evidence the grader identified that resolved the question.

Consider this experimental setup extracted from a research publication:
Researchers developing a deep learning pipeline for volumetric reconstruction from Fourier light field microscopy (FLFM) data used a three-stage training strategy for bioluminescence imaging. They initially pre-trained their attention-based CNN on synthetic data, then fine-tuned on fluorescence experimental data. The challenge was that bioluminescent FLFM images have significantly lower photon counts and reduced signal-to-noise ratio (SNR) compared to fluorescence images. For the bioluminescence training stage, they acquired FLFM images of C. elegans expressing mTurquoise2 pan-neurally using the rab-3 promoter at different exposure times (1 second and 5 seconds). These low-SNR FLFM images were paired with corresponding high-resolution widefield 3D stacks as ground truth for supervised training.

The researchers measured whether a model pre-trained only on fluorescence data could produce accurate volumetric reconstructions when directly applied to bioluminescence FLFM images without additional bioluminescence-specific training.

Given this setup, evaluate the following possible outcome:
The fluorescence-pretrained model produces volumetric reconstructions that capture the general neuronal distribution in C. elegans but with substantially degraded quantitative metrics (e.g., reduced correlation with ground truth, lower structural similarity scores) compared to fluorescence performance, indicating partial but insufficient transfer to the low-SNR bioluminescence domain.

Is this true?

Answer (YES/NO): NO